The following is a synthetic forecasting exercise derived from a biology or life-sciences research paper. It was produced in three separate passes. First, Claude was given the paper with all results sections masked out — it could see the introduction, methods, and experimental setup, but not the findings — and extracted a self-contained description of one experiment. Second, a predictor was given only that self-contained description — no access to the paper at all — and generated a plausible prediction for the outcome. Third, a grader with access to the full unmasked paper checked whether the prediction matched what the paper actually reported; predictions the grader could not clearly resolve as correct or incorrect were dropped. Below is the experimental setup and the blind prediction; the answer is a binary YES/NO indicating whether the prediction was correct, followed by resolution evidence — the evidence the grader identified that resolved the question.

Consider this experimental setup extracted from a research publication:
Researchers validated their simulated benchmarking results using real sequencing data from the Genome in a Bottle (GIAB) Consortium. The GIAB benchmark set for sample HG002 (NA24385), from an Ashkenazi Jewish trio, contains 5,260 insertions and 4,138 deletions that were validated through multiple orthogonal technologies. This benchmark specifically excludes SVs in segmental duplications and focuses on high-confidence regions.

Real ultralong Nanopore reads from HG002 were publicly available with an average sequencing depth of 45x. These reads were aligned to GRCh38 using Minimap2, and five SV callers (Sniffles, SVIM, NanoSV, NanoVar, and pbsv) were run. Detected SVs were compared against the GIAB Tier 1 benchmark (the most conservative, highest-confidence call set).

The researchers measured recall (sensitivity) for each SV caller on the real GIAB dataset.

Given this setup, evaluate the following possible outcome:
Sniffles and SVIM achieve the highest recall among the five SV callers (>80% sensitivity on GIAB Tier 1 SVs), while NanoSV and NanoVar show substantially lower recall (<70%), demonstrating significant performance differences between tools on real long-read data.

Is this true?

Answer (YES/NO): NO